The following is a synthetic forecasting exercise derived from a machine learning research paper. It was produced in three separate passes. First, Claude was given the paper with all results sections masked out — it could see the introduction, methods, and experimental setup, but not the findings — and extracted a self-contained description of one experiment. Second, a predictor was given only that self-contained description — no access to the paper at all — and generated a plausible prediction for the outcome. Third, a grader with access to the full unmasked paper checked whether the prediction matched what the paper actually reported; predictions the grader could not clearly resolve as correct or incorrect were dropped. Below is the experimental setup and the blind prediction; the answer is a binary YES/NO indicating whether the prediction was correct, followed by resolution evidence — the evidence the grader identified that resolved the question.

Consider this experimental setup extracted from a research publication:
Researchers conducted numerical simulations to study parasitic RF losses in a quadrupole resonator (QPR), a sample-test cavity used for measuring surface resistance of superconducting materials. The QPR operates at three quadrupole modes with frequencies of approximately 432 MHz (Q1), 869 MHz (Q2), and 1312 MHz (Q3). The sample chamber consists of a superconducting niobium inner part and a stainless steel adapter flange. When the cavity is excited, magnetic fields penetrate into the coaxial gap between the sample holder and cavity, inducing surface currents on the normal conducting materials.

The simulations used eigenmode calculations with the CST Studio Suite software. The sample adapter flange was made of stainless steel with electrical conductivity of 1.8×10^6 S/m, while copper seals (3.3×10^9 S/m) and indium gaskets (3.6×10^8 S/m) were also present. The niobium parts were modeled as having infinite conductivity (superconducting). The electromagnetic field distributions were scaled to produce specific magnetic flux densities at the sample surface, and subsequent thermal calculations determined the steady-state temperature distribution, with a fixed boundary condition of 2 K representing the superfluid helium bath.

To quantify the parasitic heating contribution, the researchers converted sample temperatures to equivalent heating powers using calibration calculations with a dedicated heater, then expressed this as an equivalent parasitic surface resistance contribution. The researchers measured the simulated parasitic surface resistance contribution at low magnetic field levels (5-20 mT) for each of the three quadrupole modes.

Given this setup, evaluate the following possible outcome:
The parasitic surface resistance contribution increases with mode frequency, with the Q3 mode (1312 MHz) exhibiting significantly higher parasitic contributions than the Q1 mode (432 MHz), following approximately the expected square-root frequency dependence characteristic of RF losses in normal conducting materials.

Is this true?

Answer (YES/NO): NO